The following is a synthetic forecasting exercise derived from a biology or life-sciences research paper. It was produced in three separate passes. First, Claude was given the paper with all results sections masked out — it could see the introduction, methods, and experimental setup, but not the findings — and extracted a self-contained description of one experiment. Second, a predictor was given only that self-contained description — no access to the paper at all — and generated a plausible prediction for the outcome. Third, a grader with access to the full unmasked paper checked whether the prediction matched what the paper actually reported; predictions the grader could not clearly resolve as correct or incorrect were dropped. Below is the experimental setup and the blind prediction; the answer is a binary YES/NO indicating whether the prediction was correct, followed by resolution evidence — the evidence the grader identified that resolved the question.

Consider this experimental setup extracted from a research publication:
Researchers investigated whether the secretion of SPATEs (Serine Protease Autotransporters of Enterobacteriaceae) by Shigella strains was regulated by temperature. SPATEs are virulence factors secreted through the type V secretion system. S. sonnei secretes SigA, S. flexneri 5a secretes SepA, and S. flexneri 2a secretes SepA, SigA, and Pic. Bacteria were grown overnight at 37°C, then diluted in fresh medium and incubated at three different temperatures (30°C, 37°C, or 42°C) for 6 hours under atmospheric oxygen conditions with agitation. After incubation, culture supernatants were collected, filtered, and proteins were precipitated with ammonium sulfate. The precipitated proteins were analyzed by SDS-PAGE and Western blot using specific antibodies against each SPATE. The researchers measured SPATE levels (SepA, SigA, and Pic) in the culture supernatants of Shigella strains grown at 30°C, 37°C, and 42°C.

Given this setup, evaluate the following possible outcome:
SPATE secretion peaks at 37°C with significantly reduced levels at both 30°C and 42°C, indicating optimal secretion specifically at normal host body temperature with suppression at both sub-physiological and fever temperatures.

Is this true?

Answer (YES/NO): NO